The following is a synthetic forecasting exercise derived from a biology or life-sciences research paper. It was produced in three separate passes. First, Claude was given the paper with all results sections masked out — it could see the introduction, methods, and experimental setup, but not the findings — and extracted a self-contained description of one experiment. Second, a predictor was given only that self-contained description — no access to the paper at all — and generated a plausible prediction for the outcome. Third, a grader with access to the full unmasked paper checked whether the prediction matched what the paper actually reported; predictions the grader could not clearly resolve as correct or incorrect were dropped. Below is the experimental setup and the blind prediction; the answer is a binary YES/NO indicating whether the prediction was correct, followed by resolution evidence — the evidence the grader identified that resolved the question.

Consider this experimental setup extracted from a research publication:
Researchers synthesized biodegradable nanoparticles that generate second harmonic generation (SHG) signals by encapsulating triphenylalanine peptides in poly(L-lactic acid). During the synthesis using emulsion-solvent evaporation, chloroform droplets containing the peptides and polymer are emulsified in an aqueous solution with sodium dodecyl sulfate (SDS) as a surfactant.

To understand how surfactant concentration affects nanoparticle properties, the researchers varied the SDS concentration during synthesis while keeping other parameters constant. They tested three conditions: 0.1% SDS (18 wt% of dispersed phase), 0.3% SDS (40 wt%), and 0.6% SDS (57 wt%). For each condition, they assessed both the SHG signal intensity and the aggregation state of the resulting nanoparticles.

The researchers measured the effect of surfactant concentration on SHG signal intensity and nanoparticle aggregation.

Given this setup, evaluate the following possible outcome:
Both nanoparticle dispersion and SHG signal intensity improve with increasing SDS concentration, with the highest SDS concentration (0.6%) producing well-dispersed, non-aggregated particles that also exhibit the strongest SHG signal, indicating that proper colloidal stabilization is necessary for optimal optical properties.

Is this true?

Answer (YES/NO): NO